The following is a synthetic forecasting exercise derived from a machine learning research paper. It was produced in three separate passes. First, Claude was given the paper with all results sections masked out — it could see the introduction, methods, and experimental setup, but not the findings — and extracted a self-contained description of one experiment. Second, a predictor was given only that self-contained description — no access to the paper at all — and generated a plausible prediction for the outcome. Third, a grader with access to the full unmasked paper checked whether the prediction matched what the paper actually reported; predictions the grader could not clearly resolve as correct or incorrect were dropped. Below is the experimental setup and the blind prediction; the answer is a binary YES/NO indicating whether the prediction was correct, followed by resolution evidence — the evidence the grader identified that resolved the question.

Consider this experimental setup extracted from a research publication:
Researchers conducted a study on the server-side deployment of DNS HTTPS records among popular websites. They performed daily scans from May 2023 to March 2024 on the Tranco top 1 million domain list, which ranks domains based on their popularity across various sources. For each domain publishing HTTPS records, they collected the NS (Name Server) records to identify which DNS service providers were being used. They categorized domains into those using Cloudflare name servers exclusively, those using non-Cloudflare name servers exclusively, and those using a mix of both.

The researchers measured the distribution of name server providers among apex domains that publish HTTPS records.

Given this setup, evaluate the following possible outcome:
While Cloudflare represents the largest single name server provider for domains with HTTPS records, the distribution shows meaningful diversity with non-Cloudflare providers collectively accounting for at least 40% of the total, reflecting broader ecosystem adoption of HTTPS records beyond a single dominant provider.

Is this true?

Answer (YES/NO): NO